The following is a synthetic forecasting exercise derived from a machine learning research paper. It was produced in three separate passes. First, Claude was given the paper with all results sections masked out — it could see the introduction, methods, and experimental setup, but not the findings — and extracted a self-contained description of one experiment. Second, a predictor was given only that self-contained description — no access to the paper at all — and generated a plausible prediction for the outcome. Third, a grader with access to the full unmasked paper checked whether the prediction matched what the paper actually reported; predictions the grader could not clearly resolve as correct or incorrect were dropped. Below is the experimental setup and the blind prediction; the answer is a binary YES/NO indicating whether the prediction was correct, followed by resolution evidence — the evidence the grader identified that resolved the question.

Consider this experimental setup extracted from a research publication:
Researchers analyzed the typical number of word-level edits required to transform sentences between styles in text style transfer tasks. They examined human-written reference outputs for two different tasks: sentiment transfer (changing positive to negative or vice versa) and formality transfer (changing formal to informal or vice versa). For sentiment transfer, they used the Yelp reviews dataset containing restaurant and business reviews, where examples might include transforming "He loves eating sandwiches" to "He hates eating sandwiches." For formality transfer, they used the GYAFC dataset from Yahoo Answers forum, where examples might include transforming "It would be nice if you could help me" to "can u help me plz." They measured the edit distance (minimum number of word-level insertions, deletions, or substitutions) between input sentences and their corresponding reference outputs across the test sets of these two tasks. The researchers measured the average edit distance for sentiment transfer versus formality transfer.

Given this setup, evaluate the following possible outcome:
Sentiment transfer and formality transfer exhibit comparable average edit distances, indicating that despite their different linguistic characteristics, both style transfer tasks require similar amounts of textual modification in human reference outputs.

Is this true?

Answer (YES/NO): NO